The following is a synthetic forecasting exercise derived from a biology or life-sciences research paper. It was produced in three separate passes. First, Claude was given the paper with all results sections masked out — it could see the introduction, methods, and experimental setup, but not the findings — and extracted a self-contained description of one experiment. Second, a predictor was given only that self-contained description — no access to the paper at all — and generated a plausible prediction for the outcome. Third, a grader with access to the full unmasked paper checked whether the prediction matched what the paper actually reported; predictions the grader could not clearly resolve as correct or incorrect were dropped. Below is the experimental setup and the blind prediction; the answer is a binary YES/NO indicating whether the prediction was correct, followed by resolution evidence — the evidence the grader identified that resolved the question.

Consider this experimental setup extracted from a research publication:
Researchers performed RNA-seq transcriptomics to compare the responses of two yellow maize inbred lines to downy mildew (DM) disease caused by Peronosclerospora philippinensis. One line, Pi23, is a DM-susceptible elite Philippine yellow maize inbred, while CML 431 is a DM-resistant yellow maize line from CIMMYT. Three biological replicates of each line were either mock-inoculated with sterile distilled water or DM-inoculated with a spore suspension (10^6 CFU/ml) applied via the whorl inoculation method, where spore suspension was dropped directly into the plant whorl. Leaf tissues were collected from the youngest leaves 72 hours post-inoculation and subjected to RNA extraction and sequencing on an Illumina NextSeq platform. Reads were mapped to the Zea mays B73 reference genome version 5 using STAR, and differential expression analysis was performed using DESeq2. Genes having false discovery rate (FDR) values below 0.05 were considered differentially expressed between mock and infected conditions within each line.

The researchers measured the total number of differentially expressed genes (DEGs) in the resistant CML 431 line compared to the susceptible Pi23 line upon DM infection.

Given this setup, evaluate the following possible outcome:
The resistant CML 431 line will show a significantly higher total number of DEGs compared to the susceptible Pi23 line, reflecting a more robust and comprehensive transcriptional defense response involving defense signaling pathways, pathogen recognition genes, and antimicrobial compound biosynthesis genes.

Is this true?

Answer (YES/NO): YES